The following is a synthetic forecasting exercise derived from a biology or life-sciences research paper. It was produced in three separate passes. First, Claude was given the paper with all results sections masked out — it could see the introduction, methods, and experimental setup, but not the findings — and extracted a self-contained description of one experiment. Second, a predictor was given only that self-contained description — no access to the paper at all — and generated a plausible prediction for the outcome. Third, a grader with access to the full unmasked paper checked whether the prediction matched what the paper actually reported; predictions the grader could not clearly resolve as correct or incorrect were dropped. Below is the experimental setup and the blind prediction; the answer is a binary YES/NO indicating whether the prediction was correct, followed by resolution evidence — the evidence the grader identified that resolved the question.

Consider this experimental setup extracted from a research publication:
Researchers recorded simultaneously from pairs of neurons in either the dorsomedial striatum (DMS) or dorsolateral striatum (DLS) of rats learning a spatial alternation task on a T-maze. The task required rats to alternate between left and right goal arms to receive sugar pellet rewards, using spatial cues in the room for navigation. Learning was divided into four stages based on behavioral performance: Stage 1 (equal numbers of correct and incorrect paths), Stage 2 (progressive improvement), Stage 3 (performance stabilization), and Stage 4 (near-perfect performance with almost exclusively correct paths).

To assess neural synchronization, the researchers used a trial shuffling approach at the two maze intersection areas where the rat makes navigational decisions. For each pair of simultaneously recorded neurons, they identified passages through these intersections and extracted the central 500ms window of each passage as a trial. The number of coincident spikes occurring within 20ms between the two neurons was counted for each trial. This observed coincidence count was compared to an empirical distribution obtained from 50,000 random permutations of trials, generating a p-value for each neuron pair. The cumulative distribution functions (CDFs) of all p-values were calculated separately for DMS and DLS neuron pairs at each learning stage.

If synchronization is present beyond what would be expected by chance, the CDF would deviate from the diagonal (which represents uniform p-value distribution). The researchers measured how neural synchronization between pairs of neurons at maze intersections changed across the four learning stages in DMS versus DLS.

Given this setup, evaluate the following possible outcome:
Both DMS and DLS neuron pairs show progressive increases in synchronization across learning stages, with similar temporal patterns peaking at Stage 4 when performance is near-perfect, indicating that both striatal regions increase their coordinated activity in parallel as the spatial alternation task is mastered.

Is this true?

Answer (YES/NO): NO